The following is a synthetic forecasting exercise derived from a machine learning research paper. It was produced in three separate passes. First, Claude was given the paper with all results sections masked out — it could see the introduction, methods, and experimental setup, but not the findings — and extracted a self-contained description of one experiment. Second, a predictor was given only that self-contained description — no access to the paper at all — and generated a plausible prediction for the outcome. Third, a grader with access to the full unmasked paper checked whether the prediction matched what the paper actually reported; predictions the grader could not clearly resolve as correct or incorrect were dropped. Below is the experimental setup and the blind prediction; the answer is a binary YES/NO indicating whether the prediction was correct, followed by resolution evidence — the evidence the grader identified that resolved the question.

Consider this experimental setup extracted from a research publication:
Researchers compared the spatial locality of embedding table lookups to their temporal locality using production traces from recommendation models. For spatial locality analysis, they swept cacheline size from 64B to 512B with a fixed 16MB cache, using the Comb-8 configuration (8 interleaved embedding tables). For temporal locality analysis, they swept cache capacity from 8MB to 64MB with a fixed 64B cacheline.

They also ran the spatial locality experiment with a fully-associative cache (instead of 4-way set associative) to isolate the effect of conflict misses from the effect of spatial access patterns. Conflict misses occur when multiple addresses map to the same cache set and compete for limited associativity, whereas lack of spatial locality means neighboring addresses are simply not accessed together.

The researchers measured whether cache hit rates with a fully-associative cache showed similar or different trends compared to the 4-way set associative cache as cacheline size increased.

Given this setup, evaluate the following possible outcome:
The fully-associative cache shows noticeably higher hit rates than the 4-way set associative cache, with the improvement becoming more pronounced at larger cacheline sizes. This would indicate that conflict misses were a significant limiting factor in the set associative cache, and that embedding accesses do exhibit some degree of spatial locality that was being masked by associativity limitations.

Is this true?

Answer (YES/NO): NO